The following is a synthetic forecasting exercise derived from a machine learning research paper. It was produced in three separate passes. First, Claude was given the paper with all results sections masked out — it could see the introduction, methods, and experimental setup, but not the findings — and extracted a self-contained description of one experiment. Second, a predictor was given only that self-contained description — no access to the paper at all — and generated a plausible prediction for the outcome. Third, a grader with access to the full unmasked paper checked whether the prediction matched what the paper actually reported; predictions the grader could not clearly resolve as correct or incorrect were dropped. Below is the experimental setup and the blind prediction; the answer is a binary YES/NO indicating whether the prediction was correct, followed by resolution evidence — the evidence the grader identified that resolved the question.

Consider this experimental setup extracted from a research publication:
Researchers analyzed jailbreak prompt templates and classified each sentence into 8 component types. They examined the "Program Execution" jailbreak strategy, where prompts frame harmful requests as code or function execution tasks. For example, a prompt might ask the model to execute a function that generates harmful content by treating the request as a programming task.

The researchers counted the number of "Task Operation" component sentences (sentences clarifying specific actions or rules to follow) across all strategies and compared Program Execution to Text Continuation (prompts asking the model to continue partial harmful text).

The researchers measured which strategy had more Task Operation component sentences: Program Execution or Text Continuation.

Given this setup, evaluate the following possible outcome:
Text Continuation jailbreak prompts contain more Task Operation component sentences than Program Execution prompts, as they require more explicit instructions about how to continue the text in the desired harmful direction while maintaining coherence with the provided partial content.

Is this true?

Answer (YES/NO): NO